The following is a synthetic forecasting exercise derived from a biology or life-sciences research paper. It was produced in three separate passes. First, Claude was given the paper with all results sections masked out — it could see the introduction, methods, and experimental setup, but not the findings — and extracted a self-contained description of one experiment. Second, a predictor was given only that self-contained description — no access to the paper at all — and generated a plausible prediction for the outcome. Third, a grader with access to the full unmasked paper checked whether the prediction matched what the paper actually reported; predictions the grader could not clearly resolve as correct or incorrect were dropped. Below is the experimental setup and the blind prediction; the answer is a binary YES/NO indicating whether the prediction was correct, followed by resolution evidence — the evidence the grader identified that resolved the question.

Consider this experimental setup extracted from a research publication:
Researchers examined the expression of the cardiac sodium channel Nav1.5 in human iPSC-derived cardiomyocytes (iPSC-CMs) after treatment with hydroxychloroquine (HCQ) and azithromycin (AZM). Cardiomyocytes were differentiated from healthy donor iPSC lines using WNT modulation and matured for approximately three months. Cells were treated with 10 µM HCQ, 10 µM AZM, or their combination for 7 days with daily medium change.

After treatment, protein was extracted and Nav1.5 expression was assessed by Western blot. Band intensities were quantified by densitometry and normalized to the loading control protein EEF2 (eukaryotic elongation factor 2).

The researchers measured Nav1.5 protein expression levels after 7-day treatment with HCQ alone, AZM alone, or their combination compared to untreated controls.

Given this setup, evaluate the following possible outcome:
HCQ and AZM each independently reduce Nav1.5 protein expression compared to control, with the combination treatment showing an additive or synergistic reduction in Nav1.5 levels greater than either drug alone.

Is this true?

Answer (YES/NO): NO